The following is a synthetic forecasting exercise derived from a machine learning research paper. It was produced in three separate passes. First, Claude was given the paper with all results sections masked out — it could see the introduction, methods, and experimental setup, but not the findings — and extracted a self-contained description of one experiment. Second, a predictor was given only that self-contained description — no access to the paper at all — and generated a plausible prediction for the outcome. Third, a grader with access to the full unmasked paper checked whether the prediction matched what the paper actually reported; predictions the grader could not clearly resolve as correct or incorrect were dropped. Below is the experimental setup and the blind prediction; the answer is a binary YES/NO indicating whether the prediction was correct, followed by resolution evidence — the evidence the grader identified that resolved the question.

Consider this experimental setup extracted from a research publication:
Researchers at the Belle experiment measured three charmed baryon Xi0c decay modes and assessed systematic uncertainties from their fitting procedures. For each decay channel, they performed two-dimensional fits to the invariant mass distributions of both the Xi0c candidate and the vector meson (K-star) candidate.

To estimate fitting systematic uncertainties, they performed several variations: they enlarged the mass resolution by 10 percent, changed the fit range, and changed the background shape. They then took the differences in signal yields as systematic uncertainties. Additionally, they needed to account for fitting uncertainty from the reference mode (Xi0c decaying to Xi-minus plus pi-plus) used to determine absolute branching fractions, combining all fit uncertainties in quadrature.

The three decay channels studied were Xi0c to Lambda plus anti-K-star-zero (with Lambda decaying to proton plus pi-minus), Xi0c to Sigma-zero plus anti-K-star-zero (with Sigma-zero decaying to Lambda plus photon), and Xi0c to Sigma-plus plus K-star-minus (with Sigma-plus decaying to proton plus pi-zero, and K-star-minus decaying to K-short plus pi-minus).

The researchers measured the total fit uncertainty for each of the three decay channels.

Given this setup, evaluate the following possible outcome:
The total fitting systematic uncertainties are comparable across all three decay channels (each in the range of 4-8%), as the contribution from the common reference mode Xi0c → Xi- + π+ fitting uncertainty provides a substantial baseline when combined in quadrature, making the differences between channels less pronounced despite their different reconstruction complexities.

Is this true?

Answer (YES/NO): NO